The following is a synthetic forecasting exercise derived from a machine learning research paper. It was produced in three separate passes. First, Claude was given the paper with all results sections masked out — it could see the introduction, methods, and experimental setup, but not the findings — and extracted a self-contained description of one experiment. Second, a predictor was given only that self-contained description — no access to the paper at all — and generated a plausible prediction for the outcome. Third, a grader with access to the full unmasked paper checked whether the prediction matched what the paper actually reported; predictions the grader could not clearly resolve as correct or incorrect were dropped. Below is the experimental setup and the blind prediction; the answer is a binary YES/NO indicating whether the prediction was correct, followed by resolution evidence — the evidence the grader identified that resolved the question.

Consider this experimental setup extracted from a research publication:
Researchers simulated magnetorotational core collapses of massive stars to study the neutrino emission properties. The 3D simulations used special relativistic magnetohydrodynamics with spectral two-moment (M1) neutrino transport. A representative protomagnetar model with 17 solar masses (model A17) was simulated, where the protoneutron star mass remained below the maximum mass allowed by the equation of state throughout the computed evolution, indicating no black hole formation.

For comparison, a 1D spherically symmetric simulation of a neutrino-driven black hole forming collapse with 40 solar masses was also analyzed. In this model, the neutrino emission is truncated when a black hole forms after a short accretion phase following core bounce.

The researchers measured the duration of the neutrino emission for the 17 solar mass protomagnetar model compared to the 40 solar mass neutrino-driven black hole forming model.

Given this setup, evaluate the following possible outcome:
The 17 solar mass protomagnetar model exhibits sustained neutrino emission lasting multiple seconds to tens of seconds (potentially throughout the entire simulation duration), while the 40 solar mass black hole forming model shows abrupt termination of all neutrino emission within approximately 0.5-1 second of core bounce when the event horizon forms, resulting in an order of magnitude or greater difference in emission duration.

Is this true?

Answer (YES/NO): NO